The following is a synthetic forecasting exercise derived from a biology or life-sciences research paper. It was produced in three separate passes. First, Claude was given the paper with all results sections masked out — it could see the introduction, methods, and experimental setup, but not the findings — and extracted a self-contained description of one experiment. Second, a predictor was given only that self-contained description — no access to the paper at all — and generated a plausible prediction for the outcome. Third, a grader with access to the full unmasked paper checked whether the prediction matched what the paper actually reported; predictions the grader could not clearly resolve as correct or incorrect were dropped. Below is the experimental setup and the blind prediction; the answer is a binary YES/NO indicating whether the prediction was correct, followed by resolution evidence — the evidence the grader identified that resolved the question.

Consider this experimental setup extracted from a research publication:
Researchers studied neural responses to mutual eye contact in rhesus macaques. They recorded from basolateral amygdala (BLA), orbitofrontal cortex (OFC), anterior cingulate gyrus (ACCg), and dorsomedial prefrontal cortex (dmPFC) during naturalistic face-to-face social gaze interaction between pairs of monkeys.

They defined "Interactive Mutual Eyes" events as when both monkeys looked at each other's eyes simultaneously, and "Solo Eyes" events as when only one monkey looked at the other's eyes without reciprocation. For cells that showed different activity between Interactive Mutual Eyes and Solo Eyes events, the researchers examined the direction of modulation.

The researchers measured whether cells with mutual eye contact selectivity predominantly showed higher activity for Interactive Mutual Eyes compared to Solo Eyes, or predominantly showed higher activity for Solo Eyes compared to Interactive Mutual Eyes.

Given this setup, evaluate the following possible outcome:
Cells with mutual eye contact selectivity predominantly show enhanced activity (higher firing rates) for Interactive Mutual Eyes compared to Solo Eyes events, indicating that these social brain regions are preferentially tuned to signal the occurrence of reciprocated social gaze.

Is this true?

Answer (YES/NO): YES